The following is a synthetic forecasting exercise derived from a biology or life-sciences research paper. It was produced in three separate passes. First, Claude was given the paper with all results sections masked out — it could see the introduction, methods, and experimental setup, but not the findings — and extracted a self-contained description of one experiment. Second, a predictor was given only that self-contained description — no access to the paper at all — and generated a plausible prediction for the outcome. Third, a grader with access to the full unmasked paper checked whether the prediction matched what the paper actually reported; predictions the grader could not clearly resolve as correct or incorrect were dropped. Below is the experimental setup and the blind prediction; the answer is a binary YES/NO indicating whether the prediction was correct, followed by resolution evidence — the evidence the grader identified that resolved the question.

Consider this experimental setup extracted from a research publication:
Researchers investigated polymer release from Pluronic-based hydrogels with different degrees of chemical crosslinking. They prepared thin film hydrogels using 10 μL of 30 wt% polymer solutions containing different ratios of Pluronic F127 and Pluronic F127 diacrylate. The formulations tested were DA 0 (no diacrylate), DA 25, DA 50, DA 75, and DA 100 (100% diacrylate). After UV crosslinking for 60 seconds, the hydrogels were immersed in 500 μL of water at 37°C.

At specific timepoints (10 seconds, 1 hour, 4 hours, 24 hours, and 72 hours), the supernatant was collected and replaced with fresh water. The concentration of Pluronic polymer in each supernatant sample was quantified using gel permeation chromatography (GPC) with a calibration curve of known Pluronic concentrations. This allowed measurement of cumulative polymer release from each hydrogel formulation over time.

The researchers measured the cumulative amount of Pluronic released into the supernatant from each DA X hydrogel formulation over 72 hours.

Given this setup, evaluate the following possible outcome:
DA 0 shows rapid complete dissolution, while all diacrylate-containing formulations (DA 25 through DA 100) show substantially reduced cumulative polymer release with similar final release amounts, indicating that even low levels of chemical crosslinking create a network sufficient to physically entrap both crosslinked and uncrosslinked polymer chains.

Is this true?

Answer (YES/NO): NO